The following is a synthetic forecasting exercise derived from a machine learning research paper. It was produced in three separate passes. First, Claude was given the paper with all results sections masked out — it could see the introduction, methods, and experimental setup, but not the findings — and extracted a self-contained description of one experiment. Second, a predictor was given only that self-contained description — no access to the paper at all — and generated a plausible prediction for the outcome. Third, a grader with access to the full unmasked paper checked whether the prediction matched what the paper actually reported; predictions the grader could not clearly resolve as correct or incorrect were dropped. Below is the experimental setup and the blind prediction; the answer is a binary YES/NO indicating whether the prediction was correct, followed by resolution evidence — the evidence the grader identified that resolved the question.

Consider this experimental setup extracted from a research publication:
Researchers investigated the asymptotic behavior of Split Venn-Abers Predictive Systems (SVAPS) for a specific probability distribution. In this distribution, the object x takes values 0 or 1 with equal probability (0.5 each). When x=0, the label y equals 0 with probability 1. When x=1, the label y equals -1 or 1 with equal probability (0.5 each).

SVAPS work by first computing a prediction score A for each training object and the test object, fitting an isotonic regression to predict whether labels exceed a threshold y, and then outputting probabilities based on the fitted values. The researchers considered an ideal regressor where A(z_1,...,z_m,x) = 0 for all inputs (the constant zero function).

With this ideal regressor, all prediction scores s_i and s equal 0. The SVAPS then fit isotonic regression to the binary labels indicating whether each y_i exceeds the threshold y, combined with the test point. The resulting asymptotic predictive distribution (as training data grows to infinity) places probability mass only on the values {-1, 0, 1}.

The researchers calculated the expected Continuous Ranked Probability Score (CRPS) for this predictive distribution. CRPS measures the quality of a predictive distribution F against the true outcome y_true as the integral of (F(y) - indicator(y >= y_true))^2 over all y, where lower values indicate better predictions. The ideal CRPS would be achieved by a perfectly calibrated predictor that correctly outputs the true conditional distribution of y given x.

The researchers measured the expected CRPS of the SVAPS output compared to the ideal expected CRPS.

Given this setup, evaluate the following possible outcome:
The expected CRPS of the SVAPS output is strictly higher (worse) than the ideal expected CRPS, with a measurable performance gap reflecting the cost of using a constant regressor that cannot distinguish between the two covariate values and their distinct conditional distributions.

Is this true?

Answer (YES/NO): YES